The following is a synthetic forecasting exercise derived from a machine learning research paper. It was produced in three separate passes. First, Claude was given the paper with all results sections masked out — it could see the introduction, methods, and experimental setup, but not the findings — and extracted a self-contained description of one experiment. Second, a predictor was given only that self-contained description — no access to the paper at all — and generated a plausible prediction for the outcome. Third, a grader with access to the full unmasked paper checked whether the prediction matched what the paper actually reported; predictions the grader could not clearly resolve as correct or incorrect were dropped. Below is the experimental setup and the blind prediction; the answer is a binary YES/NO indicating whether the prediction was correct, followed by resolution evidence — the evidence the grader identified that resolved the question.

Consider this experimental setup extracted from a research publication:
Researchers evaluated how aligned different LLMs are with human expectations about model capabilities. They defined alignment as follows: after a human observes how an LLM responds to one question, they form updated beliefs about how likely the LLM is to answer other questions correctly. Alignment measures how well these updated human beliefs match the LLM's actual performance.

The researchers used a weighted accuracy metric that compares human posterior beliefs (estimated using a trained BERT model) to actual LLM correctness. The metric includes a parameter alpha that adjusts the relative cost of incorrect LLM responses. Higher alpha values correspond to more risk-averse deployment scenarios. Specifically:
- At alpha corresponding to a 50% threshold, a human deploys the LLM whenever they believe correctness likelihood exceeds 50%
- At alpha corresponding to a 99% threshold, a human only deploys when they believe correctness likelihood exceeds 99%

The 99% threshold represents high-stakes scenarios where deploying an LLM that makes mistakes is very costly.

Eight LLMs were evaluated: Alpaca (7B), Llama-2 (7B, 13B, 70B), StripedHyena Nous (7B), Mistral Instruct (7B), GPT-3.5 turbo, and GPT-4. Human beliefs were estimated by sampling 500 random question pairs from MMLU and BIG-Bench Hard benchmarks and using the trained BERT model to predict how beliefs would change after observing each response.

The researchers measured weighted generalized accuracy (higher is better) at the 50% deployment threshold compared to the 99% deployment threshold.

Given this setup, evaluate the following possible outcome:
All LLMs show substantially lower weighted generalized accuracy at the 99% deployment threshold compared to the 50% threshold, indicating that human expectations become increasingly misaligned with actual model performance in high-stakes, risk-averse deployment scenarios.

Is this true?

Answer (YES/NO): YES